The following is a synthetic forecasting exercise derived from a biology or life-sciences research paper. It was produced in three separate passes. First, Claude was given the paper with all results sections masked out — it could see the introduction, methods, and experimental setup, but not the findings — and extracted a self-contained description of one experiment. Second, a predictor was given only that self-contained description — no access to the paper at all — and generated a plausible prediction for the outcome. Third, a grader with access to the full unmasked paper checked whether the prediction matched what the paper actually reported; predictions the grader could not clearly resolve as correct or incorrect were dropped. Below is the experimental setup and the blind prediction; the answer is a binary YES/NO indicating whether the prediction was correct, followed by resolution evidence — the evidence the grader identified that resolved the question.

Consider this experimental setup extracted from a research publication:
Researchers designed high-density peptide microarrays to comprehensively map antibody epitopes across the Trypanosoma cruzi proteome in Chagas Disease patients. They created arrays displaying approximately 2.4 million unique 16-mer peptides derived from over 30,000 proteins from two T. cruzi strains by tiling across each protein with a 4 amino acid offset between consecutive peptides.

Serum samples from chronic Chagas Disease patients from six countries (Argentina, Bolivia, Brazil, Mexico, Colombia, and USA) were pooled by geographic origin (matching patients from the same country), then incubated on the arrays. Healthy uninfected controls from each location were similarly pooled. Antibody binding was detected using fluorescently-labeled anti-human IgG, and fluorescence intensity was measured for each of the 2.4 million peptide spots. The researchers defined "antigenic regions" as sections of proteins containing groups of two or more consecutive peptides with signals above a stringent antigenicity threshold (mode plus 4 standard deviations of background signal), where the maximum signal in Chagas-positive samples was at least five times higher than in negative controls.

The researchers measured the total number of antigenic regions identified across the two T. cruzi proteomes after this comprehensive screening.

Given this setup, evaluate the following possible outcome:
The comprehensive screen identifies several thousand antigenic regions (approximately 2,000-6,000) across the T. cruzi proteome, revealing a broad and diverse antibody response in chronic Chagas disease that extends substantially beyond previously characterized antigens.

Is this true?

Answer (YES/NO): NO